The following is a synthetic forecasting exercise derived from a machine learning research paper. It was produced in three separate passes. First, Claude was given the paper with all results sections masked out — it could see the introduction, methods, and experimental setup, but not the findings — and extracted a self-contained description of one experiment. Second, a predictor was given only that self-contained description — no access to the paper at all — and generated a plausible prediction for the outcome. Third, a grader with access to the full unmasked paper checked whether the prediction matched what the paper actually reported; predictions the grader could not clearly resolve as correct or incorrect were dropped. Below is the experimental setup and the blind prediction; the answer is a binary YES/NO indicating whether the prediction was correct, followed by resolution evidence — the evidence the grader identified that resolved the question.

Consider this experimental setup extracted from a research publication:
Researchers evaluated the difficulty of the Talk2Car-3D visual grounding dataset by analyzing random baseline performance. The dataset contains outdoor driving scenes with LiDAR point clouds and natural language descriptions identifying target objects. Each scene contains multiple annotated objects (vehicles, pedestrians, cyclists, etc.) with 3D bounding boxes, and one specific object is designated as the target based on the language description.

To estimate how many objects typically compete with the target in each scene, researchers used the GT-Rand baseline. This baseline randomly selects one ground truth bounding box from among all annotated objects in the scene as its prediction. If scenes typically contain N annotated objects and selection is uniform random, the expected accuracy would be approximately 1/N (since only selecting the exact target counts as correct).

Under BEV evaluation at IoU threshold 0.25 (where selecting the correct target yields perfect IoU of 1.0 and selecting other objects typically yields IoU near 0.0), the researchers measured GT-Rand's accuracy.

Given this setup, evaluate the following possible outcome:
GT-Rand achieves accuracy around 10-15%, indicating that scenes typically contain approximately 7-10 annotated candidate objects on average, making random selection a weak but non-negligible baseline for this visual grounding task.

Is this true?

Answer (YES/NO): NO